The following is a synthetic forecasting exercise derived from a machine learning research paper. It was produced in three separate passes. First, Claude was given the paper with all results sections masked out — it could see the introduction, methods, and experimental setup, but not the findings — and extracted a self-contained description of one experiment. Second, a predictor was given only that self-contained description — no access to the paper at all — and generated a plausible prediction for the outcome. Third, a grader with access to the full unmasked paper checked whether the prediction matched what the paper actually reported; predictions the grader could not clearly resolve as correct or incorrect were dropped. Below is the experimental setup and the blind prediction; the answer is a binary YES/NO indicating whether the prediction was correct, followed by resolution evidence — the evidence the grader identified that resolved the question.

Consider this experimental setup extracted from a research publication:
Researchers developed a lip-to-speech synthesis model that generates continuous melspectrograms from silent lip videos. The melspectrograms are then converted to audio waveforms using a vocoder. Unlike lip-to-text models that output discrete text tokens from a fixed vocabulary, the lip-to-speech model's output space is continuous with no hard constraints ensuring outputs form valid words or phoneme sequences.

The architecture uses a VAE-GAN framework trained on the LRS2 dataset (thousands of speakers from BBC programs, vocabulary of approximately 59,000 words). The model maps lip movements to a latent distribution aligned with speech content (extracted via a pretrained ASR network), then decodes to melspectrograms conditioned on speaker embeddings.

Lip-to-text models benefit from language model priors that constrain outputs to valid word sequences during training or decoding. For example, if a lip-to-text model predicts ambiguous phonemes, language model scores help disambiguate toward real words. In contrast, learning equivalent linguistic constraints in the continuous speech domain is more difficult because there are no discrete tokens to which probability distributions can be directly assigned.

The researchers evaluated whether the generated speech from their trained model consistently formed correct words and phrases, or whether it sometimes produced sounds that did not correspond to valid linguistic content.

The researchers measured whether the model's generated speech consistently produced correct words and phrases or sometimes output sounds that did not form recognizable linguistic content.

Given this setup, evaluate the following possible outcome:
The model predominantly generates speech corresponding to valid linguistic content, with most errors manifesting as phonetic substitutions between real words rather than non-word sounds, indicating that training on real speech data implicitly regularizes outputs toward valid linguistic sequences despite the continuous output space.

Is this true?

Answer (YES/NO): NO